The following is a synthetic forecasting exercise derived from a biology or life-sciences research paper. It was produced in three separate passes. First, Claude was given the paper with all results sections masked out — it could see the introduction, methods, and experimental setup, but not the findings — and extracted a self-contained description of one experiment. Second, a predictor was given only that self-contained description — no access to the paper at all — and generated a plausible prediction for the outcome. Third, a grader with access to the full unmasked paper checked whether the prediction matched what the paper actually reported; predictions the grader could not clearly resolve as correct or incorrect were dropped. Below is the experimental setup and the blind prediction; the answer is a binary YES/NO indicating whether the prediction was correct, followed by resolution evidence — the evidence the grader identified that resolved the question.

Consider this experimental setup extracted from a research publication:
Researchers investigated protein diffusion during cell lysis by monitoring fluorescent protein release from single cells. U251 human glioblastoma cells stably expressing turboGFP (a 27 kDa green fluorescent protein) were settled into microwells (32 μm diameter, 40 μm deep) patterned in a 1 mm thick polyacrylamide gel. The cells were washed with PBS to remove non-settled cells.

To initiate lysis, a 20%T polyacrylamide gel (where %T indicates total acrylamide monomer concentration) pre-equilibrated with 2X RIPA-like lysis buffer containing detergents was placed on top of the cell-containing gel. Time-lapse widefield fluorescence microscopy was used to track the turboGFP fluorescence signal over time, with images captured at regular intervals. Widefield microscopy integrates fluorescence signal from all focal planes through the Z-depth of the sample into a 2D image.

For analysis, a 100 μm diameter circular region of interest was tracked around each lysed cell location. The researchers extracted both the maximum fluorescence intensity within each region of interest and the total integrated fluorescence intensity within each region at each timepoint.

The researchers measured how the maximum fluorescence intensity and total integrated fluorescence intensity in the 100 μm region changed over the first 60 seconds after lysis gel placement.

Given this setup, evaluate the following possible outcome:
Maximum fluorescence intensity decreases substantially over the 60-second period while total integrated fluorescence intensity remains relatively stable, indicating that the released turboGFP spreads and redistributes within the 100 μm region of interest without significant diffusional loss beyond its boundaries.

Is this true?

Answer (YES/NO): NO